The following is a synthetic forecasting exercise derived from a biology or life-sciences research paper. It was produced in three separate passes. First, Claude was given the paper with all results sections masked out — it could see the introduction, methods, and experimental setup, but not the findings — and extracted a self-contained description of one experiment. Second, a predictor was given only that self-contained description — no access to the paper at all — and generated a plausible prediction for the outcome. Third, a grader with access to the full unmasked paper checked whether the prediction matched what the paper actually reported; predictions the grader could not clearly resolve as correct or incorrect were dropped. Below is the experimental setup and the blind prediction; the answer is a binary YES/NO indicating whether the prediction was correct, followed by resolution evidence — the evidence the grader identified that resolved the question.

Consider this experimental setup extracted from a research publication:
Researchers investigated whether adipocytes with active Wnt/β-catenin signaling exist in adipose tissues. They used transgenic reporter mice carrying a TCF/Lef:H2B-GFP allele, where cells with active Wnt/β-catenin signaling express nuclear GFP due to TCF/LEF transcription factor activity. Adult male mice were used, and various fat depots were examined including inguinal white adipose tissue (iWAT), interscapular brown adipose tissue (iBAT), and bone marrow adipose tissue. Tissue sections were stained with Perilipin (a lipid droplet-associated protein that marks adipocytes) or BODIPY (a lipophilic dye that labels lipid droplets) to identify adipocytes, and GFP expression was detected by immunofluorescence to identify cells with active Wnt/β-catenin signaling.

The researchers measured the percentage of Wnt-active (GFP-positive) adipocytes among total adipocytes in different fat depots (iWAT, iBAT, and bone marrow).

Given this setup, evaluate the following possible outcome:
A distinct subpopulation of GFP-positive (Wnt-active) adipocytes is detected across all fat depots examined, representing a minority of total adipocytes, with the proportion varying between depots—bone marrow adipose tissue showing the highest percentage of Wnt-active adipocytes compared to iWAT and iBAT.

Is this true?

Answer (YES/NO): NO